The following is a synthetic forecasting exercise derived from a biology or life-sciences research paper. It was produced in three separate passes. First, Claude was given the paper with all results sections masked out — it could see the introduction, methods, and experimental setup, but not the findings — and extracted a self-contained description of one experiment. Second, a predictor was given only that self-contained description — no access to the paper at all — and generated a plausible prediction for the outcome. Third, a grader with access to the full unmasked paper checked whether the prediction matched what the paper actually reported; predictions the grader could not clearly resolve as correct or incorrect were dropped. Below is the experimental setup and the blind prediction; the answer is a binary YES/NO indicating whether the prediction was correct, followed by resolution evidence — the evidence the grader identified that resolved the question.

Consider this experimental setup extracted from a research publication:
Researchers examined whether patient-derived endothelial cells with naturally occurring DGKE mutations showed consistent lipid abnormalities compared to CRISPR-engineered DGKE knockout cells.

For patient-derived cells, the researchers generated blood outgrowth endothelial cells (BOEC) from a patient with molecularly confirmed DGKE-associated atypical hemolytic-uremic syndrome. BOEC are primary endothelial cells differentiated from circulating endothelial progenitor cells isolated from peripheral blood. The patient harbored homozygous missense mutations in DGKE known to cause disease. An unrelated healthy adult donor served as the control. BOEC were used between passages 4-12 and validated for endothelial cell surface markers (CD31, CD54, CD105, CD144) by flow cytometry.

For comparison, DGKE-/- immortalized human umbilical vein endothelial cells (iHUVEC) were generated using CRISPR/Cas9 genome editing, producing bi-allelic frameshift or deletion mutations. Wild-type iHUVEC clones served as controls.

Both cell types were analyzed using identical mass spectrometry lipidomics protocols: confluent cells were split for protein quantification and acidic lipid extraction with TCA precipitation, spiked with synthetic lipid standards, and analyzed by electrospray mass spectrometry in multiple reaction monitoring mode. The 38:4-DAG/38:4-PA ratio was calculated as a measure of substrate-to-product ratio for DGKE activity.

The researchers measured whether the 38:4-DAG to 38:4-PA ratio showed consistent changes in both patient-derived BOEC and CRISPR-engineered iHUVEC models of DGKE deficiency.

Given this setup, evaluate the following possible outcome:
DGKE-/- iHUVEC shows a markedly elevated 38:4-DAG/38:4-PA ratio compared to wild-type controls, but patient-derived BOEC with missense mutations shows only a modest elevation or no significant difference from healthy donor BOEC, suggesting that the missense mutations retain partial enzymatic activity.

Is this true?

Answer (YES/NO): NO